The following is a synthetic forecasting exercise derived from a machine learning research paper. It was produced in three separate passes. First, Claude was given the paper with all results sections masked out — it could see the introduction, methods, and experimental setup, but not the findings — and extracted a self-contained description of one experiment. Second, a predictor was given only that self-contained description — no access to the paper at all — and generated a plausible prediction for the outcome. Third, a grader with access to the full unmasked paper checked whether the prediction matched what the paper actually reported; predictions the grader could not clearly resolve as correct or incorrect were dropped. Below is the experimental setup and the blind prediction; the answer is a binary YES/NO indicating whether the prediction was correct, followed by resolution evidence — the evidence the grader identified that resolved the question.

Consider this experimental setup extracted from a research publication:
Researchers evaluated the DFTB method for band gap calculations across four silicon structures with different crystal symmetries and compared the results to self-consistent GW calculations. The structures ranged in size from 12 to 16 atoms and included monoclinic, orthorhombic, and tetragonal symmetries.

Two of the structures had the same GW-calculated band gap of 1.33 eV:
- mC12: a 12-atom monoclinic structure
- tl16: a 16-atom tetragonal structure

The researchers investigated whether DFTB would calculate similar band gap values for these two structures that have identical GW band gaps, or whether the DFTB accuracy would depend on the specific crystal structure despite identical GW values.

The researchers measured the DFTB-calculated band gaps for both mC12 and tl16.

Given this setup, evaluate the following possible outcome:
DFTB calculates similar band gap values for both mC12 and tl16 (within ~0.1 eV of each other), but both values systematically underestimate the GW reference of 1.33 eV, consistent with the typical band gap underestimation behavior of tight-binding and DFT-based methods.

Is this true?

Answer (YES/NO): NO